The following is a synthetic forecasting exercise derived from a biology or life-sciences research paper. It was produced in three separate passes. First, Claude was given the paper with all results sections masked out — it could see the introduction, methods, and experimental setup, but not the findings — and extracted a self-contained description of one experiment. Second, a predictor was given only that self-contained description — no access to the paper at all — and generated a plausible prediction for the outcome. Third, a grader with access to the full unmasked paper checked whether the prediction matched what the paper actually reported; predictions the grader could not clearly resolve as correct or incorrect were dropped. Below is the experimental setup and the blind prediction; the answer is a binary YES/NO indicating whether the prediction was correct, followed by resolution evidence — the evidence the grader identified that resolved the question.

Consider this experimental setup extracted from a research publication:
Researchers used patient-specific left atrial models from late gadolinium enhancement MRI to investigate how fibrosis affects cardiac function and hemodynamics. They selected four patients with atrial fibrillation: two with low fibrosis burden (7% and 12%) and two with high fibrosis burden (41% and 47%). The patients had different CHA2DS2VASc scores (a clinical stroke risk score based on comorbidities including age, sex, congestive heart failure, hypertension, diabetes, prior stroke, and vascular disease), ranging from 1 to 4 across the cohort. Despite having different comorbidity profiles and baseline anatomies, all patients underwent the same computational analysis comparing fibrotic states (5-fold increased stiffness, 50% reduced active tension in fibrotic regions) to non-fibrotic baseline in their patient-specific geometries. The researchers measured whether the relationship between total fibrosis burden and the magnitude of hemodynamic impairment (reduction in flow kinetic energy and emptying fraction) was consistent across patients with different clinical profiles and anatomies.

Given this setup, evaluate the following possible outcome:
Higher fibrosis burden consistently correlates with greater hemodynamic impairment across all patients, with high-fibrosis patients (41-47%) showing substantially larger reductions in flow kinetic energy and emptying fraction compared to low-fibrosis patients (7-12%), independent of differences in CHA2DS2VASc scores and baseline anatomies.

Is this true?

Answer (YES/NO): YES